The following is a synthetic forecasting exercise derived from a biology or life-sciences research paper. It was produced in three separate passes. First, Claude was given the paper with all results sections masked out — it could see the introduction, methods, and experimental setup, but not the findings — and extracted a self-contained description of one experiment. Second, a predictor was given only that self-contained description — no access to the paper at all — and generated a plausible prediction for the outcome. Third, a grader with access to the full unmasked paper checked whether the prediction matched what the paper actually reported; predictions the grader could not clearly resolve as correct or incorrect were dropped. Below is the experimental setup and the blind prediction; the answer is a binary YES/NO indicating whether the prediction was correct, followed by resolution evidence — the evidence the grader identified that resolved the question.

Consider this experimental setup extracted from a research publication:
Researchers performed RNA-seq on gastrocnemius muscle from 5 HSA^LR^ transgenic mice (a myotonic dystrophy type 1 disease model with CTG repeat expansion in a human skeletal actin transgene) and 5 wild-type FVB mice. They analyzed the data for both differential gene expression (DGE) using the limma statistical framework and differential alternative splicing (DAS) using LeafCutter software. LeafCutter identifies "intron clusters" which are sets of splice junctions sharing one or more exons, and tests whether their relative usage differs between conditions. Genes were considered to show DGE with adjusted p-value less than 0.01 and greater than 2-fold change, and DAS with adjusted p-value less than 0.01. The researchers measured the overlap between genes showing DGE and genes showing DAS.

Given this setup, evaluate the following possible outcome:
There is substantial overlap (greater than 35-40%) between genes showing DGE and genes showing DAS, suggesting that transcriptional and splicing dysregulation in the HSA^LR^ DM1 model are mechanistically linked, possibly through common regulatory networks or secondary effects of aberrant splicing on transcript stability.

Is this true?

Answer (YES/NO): NO